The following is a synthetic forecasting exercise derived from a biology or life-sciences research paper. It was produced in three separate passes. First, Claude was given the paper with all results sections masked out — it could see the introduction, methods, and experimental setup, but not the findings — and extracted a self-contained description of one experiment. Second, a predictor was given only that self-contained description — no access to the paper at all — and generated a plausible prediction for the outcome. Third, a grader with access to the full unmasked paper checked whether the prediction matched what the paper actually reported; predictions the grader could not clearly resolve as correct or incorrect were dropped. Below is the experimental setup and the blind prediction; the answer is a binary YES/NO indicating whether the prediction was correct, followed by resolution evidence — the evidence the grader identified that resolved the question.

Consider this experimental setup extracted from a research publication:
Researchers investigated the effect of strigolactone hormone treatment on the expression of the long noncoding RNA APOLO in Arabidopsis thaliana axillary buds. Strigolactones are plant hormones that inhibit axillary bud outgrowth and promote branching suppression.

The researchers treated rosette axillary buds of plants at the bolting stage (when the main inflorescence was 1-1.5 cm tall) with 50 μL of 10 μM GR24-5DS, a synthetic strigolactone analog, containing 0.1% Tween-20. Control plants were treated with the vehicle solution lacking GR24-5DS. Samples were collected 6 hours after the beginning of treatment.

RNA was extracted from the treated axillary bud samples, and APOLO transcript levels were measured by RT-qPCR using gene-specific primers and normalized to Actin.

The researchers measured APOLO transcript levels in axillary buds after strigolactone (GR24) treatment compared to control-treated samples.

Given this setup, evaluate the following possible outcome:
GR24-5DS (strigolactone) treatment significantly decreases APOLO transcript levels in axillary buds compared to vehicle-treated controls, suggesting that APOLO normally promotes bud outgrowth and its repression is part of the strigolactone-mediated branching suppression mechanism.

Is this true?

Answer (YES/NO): NO